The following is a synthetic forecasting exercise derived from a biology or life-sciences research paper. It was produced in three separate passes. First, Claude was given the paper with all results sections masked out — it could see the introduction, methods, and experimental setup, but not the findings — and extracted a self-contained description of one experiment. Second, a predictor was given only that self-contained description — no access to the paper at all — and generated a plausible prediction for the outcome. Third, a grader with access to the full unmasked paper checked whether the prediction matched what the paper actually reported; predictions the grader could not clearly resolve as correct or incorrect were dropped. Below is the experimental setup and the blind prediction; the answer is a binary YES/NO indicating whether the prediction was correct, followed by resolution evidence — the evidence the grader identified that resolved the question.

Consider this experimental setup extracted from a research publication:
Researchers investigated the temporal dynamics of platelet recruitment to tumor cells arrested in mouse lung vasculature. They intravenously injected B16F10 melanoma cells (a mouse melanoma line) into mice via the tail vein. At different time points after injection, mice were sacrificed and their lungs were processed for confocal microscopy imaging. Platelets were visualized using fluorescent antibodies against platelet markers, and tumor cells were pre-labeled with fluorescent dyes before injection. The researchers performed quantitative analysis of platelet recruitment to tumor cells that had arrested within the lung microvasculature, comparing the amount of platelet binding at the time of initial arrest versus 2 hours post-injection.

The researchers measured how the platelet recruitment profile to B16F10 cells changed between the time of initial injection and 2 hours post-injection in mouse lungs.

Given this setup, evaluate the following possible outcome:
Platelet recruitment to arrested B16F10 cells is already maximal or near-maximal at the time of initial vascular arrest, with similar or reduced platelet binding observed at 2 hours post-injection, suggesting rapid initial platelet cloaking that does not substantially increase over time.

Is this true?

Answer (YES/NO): NO